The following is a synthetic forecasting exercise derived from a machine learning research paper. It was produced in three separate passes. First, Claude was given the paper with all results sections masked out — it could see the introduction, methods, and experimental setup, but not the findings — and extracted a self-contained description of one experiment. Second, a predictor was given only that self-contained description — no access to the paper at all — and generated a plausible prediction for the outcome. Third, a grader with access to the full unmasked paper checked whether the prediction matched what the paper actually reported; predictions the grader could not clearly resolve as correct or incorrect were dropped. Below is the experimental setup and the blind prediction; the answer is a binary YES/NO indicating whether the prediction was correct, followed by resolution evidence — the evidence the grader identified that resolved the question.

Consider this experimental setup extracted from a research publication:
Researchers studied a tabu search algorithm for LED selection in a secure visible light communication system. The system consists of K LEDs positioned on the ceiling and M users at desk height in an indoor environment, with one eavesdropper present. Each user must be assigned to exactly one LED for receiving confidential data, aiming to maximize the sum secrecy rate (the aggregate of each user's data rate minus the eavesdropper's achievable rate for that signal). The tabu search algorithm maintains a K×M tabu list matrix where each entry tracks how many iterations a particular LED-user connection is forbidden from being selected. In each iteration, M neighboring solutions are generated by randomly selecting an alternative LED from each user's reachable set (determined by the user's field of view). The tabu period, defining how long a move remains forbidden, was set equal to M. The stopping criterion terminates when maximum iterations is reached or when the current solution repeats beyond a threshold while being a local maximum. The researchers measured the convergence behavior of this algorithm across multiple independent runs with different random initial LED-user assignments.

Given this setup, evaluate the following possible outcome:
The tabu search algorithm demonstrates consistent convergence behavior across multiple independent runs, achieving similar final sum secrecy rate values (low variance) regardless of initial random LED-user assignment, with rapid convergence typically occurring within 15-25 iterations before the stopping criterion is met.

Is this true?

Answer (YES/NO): NO